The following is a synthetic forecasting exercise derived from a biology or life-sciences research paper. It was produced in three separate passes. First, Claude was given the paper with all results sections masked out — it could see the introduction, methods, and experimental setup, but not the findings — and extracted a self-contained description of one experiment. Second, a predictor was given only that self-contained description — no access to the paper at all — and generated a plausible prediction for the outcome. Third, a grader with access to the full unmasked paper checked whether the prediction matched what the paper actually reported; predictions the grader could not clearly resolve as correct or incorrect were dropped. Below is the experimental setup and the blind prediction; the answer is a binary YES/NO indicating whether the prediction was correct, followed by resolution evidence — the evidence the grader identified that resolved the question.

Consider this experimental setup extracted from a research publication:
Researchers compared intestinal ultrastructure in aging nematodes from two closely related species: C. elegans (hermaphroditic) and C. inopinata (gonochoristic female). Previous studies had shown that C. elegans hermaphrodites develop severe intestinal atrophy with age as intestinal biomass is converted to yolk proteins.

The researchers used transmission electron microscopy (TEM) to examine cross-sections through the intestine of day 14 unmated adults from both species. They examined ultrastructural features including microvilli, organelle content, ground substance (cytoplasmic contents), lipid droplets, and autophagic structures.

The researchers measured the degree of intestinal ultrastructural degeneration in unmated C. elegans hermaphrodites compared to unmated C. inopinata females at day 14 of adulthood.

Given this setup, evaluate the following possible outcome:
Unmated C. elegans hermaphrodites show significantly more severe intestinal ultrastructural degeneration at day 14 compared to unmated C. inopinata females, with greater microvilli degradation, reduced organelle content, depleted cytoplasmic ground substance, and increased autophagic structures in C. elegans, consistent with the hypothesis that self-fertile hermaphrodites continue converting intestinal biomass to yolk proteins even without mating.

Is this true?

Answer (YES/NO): YES